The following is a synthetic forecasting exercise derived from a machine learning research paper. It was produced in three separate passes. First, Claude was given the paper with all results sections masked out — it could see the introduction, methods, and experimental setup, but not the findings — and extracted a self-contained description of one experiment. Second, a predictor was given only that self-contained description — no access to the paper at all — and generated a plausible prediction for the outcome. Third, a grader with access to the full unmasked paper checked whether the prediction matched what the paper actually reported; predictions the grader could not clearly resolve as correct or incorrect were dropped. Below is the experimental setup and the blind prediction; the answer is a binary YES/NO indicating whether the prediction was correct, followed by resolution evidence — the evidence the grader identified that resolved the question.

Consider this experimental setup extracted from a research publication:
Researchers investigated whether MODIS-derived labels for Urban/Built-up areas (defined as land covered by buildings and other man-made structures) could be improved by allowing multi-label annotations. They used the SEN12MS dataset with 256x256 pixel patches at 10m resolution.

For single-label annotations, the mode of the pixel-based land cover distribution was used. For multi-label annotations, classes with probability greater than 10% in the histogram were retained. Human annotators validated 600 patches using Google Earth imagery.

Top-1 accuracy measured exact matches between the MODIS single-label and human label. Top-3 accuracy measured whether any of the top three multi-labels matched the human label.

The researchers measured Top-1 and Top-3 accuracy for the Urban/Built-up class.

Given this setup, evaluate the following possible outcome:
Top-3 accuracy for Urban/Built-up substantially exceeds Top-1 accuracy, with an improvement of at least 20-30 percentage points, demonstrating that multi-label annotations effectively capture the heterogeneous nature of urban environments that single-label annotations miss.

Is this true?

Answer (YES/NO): NO